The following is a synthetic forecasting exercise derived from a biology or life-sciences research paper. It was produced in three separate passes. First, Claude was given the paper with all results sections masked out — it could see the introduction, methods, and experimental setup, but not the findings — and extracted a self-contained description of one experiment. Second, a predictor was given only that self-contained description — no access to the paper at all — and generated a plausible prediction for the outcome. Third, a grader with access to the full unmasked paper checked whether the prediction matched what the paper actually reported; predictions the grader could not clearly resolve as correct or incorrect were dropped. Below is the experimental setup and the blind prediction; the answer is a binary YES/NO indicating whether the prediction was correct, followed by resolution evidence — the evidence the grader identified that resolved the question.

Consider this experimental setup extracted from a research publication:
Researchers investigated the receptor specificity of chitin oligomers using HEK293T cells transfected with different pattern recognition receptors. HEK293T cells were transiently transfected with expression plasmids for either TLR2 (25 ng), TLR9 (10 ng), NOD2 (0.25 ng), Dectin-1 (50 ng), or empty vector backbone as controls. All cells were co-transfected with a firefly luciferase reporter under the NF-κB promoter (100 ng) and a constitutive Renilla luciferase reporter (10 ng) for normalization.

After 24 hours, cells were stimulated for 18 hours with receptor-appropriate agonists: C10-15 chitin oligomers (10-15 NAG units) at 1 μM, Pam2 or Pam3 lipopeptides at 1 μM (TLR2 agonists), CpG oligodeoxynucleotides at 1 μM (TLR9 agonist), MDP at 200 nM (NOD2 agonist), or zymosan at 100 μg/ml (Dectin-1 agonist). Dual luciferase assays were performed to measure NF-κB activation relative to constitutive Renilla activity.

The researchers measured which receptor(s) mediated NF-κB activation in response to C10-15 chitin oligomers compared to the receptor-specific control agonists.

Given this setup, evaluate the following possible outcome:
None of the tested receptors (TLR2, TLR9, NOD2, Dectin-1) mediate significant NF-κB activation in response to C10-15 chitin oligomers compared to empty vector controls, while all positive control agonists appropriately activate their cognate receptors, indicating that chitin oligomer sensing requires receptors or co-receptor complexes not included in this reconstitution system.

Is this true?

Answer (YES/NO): NO